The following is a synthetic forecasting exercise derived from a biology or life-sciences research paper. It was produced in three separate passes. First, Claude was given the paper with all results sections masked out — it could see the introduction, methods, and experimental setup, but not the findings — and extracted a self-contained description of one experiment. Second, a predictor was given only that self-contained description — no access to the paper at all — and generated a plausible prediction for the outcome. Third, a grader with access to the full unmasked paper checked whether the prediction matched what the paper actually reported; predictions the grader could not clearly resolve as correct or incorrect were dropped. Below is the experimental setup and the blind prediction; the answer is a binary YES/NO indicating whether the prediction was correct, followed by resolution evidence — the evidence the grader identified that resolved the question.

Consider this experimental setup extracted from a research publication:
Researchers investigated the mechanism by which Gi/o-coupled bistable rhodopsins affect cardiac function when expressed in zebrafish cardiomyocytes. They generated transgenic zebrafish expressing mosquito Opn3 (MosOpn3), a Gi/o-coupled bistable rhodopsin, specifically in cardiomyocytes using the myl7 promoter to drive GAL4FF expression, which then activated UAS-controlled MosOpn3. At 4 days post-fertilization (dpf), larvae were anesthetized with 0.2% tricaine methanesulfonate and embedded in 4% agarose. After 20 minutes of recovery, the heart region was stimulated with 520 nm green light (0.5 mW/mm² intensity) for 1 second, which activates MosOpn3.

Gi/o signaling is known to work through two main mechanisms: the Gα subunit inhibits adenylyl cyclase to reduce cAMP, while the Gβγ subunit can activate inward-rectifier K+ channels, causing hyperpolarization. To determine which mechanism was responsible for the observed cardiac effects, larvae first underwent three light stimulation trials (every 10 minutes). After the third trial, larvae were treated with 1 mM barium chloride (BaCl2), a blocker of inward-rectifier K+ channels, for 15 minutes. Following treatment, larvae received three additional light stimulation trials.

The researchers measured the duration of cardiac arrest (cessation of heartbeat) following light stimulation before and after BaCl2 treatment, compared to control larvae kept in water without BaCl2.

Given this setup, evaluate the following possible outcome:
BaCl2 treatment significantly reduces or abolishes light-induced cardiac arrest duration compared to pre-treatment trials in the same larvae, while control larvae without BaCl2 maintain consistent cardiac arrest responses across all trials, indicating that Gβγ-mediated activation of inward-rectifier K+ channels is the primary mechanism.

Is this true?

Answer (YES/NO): NO